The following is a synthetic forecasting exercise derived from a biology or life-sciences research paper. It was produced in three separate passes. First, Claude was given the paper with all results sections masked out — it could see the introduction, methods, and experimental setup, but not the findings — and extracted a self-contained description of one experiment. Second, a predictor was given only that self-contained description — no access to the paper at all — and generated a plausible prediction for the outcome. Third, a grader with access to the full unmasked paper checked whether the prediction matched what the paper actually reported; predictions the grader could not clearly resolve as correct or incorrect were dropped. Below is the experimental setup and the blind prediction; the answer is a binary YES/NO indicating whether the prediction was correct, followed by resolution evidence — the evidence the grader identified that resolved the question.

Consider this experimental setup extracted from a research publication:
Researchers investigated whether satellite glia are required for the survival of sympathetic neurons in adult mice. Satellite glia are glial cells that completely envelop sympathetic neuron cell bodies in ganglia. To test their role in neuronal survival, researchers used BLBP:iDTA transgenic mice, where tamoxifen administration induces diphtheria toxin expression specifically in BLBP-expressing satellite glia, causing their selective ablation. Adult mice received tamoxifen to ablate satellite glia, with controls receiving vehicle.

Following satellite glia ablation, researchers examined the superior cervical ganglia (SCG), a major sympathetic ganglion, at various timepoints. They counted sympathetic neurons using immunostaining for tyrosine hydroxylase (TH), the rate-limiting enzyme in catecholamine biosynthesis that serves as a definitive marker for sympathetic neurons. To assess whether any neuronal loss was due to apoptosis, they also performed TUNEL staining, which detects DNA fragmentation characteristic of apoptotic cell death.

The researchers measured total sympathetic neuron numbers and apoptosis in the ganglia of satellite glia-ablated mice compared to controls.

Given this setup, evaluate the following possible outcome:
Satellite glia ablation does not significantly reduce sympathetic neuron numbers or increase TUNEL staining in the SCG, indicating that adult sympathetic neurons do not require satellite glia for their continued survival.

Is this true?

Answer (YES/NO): NO